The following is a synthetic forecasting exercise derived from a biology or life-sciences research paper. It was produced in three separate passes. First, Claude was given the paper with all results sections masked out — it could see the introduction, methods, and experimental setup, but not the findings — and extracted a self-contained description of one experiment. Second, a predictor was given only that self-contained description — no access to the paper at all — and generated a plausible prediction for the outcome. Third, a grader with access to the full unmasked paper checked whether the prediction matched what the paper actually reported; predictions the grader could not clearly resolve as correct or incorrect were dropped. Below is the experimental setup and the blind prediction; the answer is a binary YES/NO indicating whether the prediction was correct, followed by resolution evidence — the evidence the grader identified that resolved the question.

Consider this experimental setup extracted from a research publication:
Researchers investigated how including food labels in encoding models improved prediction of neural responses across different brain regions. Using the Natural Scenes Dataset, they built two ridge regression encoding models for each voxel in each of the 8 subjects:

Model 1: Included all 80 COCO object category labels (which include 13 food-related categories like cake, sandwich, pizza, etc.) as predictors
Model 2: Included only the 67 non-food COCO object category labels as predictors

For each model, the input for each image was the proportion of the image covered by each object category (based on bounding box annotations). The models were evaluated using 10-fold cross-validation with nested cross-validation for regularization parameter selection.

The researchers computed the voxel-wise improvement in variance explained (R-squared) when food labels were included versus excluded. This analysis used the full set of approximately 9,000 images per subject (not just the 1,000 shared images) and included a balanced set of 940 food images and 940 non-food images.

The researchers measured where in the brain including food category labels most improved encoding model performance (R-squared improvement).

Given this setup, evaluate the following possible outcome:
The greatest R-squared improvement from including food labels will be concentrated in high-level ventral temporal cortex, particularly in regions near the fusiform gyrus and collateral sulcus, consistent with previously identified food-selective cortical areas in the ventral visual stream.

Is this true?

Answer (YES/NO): YES